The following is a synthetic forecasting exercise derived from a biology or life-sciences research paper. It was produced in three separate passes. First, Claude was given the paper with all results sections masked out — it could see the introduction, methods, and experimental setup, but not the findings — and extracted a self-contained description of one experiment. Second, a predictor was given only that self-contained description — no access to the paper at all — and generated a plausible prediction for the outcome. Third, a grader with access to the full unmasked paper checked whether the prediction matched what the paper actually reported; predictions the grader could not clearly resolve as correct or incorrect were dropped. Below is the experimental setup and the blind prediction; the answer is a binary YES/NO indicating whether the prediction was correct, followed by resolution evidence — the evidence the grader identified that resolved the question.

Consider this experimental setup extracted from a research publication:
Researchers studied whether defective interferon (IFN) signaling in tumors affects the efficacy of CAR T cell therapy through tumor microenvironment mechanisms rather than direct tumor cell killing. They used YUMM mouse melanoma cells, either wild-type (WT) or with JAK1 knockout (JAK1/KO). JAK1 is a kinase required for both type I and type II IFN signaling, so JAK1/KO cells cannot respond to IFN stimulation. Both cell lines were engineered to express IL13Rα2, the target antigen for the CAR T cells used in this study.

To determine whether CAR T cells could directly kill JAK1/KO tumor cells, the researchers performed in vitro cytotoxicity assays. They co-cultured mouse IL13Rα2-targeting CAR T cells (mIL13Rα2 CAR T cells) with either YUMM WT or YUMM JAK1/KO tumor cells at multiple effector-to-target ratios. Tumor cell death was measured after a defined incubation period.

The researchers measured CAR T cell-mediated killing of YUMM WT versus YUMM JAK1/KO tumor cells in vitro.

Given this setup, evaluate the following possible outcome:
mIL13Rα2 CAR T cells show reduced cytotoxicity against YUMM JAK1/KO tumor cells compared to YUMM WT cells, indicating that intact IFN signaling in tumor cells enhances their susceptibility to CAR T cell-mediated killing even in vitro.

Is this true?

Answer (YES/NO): NO